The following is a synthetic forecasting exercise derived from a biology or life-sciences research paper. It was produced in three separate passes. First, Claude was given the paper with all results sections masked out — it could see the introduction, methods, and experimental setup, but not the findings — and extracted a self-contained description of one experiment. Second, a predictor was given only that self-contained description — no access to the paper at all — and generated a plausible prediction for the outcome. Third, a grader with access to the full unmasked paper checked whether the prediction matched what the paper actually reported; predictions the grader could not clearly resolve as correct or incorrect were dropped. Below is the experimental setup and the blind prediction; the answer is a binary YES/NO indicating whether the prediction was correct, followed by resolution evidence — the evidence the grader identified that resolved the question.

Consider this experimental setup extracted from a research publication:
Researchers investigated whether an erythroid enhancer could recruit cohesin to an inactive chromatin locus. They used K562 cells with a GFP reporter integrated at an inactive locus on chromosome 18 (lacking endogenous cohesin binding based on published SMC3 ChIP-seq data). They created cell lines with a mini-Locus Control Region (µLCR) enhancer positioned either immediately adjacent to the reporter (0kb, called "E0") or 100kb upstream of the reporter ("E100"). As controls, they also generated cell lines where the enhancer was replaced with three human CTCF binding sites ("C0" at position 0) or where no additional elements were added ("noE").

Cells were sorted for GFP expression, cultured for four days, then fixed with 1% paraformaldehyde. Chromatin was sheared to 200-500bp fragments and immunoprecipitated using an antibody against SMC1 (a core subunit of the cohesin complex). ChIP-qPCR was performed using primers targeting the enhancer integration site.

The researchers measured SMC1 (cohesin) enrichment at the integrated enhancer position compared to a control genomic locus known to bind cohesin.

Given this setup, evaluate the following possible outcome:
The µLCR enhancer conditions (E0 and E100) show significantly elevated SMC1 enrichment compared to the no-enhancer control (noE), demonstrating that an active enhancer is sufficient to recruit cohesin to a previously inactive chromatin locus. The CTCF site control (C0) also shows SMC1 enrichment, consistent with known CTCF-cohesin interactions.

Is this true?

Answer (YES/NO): YES